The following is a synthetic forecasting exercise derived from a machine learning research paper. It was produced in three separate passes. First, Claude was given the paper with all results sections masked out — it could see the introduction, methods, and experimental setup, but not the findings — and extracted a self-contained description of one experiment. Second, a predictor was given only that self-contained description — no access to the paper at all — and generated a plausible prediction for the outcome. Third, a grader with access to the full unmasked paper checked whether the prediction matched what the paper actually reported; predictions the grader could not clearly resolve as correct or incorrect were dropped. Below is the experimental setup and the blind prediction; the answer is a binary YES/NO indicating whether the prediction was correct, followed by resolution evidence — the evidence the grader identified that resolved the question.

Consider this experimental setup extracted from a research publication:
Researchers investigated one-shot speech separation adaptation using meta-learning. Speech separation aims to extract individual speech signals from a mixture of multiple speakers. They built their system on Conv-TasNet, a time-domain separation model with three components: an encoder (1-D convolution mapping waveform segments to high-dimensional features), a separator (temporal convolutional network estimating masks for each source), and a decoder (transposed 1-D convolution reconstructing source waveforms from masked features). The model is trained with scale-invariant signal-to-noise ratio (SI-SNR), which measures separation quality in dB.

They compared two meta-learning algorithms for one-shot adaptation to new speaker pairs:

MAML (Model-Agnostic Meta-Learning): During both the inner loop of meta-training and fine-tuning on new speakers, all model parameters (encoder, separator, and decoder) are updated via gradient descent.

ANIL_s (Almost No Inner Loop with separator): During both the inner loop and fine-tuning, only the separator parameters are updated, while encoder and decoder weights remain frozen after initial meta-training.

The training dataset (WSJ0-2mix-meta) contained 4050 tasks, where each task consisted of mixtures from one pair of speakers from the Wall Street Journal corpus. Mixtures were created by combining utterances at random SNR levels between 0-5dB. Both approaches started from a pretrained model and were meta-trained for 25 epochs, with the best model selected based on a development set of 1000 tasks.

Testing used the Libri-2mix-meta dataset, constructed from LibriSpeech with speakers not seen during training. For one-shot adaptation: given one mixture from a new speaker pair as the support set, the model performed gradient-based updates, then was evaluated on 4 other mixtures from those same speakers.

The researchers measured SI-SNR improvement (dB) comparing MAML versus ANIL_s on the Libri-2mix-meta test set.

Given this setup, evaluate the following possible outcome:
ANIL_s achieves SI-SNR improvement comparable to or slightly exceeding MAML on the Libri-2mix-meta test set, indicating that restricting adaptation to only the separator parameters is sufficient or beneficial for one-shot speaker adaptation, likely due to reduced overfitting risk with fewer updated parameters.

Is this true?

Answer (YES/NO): NO